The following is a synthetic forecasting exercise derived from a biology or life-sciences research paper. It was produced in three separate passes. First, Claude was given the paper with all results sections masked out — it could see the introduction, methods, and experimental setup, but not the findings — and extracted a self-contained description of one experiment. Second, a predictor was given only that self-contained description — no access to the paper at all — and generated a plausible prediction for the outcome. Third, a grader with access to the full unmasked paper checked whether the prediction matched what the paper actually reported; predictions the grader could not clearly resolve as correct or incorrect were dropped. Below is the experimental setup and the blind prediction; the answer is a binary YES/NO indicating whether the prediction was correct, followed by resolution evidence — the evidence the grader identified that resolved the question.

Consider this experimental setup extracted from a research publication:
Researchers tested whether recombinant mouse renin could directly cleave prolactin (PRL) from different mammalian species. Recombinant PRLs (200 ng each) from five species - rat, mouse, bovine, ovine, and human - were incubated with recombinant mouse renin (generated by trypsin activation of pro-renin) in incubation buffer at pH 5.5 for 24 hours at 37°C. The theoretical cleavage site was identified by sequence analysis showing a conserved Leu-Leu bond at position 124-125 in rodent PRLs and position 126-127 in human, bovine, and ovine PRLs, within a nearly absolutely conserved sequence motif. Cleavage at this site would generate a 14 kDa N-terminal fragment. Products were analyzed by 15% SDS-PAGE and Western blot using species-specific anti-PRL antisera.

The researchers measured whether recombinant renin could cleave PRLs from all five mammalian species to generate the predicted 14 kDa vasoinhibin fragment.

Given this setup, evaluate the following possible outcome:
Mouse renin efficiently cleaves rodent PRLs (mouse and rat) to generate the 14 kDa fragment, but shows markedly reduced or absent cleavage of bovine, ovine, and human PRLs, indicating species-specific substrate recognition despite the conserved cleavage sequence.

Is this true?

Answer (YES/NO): NO